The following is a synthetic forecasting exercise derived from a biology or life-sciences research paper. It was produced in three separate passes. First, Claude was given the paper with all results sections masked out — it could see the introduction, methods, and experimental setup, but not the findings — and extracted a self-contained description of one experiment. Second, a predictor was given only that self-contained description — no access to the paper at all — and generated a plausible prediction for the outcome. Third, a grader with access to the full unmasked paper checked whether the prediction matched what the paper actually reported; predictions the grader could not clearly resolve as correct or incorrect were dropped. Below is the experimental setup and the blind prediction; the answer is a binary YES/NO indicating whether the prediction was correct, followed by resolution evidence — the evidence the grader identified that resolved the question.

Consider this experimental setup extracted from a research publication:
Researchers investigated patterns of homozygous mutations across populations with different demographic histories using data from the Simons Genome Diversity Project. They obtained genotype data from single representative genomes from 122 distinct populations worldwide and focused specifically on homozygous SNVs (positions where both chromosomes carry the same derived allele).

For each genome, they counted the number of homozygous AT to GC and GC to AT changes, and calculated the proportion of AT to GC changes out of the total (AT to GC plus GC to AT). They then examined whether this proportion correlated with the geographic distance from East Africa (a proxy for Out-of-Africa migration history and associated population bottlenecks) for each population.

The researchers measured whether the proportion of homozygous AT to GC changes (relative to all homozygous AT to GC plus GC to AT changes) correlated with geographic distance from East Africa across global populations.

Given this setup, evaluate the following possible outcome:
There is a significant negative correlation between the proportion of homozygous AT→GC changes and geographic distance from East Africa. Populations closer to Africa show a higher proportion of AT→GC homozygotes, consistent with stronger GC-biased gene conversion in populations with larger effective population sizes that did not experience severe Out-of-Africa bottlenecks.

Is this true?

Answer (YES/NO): YES